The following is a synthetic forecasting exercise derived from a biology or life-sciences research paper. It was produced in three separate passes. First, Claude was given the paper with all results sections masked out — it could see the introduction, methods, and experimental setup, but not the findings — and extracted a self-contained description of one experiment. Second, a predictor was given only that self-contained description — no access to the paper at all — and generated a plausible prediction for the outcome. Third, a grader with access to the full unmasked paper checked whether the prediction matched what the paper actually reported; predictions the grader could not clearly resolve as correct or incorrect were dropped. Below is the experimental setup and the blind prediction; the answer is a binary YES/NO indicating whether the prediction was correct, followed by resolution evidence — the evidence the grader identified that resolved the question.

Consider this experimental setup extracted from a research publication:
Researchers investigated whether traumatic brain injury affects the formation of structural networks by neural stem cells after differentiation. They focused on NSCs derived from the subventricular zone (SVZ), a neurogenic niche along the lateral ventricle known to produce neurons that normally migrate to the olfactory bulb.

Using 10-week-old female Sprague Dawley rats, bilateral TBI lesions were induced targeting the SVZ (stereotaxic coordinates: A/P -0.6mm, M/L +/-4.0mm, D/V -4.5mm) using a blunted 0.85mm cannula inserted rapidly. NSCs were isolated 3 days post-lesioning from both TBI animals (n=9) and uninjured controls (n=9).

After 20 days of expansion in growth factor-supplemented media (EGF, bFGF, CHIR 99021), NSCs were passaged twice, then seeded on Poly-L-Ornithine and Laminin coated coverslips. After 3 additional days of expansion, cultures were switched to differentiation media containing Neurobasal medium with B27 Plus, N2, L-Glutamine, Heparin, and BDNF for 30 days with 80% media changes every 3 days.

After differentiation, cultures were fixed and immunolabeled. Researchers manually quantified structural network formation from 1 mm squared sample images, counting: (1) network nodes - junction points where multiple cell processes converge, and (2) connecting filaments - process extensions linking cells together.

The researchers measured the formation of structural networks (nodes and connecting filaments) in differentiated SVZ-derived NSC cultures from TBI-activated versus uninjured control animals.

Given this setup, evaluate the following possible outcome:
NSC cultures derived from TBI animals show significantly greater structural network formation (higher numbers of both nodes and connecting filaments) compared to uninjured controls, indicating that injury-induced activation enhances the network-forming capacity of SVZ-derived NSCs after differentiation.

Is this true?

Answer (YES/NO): NO